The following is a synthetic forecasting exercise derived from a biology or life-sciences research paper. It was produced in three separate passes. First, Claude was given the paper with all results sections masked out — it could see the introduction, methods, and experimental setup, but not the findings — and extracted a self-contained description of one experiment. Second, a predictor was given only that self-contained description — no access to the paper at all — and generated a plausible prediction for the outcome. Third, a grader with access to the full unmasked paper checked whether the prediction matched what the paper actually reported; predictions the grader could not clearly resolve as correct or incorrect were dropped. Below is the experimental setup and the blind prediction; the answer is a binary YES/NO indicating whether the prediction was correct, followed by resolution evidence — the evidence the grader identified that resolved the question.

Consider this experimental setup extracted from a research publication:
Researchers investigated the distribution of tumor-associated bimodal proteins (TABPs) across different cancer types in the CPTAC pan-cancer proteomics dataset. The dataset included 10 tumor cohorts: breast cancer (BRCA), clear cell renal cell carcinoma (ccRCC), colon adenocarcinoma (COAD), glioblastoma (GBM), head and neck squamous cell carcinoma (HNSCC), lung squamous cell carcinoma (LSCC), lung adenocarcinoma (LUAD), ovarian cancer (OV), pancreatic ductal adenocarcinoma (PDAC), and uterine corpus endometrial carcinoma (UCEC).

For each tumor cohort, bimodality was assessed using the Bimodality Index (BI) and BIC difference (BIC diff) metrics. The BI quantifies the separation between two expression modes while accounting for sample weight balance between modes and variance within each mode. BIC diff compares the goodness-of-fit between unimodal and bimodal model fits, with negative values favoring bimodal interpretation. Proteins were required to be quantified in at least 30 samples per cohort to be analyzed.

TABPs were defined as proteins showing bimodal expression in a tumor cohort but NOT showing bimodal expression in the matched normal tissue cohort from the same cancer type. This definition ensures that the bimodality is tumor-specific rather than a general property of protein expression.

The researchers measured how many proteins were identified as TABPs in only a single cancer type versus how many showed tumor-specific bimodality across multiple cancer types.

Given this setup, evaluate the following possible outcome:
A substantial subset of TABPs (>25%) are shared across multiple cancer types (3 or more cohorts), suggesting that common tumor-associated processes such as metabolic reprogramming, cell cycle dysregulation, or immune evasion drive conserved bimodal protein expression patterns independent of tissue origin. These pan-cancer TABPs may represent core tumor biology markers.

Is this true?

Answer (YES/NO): NO